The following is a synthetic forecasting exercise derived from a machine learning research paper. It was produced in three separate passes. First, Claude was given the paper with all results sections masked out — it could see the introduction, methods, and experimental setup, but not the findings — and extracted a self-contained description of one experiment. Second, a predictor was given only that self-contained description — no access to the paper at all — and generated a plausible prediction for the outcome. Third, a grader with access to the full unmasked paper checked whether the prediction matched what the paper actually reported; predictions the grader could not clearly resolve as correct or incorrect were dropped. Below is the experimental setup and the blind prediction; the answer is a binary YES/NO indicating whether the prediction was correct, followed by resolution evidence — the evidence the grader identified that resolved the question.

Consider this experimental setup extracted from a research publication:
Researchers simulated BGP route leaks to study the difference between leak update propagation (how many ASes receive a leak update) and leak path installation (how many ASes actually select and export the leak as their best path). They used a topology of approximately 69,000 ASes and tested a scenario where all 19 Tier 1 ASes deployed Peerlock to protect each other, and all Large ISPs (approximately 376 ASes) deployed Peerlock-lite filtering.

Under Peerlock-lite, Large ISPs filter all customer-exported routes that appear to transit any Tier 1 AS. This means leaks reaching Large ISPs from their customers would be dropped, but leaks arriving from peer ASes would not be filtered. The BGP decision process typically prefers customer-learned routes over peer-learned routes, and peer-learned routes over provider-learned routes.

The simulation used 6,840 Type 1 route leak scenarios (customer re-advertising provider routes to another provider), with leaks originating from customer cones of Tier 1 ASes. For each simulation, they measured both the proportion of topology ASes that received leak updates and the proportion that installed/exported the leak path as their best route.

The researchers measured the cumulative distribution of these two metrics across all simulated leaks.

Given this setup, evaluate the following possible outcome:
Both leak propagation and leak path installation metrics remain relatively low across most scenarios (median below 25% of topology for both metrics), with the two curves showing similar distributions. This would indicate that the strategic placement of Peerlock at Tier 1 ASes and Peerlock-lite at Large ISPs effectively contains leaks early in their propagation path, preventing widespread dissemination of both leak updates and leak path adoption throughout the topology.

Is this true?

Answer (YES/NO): NO